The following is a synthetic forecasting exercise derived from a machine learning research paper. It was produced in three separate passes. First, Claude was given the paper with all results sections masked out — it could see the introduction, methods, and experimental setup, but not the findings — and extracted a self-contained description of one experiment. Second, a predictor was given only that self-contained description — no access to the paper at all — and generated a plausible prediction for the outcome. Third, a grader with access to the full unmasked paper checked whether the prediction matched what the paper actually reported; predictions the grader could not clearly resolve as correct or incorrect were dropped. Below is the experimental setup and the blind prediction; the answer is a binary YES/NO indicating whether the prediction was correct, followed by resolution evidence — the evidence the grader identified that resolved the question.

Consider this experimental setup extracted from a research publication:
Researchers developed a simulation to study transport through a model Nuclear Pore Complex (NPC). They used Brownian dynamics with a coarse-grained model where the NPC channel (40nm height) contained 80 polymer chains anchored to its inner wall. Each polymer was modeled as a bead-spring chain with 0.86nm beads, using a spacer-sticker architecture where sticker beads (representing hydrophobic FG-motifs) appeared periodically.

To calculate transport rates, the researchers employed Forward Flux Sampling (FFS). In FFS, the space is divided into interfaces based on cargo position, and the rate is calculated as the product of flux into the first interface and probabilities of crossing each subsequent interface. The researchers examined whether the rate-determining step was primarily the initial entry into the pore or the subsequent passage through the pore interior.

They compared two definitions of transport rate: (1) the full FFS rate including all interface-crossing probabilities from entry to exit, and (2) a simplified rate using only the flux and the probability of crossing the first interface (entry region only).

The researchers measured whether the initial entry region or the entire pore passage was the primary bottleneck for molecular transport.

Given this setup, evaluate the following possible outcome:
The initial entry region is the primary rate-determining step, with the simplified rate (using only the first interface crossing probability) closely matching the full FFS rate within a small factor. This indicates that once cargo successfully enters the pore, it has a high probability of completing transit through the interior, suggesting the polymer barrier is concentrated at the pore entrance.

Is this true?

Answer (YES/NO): YES